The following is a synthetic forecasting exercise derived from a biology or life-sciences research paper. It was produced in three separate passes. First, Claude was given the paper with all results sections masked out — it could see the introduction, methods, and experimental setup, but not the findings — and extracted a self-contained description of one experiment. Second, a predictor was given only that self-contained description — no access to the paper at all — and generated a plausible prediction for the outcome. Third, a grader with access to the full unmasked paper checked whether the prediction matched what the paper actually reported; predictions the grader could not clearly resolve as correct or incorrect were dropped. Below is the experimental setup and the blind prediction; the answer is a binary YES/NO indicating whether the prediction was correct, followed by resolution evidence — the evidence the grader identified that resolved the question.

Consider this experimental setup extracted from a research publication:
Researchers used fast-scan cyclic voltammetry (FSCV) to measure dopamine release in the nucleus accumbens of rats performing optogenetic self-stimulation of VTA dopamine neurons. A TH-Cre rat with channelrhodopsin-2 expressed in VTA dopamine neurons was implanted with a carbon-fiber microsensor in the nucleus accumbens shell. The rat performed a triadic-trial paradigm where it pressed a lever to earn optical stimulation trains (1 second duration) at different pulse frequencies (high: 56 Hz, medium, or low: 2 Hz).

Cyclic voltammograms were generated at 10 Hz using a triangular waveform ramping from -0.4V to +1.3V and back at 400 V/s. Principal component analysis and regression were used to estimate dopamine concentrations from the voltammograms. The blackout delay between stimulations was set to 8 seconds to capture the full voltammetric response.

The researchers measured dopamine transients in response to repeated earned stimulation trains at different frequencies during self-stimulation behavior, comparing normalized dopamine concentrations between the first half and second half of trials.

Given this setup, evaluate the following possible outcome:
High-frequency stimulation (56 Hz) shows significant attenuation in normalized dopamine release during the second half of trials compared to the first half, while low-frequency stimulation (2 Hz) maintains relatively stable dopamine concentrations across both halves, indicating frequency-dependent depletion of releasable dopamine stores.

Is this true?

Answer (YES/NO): NO